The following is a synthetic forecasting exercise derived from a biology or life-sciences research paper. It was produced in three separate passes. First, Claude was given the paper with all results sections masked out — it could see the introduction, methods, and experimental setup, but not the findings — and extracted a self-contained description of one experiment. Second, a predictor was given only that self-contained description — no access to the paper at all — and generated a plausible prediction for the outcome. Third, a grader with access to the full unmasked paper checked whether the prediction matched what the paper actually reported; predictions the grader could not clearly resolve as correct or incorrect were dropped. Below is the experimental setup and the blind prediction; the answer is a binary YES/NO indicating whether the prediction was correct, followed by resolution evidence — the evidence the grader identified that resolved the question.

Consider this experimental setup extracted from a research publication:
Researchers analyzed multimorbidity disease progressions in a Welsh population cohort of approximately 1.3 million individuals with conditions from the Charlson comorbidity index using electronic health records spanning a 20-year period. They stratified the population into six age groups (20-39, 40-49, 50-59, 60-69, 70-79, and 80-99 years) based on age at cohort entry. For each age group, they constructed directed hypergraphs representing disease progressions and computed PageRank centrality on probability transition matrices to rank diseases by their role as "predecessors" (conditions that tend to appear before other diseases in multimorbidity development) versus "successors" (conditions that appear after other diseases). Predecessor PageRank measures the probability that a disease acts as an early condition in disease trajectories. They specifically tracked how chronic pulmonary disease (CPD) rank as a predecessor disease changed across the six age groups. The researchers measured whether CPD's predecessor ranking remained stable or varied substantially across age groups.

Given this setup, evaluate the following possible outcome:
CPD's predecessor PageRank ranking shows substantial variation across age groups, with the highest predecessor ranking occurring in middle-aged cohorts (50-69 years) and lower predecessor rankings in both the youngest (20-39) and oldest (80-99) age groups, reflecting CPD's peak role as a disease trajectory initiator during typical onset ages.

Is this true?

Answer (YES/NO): NO